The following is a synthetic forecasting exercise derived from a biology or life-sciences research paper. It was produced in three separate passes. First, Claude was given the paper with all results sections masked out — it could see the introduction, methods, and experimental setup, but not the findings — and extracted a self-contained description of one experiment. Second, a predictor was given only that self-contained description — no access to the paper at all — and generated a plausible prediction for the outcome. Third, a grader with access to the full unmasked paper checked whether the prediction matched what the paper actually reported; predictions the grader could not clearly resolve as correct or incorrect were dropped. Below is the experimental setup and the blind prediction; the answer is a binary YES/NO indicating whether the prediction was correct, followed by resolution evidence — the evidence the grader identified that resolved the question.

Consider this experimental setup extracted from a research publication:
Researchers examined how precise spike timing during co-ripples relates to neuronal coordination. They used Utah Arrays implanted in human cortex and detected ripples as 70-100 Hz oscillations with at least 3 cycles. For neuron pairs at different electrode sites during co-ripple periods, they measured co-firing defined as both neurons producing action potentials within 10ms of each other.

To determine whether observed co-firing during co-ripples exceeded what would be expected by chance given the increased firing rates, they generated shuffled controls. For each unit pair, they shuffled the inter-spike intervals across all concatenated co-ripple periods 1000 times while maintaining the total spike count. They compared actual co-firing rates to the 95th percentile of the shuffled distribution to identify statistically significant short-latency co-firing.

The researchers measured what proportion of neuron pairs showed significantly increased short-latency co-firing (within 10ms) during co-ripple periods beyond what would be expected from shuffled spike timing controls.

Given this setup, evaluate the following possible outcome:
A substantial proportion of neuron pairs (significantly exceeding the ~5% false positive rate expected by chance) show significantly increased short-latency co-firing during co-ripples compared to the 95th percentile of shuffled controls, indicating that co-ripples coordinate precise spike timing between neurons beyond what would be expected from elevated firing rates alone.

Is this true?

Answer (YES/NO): YES